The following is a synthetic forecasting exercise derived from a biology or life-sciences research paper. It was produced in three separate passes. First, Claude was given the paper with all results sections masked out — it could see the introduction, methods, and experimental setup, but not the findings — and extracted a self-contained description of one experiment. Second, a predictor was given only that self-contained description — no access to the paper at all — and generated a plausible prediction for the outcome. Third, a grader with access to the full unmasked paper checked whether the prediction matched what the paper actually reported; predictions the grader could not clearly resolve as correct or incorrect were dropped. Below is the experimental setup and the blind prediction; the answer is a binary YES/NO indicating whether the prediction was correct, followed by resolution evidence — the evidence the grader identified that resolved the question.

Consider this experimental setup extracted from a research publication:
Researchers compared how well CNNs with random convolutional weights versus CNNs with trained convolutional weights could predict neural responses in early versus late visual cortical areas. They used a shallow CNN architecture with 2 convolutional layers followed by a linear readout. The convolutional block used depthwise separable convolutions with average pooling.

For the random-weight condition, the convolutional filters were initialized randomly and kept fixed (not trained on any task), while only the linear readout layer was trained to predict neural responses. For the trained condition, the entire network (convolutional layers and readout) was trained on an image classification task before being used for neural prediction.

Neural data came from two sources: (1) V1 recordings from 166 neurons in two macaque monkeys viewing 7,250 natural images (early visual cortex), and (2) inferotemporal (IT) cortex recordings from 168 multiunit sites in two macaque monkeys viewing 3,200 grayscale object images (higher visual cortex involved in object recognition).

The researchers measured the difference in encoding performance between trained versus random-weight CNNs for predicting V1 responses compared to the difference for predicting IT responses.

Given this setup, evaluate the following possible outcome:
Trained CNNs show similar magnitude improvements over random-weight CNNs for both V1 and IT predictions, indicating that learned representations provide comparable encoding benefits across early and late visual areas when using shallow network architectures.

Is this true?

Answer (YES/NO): NO